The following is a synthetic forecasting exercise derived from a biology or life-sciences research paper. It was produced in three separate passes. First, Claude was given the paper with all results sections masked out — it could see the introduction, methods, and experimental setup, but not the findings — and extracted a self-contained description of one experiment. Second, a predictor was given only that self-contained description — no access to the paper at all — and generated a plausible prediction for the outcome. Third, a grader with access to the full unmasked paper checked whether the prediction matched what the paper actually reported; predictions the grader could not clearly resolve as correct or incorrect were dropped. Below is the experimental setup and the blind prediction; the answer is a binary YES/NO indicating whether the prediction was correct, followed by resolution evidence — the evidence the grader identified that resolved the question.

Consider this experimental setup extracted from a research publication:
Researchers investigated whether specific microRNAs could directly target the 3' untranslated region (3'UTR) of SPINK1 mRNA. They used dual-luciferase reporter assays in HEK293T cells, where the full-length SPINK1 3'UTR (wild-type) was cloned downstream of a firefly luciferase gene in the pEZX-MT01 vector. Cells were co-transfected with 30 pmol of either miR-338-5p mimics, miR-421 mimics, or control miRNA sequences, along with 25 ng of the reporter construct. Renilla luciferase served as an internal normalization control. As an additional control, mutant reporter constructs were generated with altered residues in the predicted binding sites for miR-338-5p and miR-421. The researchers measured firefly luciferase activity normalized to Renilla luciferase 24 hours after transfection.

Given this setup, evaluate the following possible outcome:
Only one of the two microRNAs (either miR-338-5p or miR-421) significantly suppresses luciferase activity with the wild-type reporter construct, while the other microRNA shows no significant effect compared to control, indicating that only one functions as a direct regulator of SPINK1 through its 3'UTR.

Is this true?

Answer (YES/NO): NO